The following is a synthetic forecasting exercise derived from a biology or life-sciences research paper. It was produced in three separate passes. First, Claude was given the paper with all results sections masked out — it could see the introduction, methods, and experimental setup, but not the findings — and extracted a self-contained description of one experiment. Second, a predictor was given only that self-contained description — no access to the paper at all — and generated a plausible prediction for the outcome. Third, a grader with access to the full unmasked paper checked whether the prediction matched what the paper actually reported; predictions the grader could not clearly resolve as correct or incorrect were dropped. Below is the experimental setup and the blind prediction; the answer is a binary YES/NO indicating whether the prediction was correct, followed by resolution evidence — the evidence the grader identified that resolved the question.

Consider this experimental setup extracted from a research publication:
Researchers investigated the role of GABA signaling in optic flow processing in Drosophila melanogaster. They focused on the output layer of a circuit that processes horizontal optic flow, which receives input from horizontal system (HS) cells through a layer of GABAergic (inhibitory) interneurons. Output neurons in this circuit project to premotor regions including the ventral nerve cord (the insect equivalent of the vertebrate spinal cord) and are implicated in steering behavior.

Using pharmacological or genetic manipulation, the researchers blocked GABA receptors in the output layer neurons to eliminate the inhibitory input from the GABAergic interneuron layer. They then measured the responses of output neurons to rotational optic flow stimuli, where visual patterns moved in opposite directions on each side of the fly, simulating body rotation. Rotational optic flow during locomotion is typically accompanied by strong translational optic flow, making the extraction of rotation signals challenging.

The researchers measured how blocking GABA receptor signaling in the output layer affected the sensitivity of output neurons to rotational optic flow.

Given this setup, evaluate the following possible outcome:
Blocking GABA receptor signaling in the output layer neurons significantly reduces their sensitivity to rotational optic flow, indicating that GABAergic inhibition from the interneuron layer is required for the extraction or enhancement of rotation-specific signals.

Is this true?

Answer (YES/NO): NO